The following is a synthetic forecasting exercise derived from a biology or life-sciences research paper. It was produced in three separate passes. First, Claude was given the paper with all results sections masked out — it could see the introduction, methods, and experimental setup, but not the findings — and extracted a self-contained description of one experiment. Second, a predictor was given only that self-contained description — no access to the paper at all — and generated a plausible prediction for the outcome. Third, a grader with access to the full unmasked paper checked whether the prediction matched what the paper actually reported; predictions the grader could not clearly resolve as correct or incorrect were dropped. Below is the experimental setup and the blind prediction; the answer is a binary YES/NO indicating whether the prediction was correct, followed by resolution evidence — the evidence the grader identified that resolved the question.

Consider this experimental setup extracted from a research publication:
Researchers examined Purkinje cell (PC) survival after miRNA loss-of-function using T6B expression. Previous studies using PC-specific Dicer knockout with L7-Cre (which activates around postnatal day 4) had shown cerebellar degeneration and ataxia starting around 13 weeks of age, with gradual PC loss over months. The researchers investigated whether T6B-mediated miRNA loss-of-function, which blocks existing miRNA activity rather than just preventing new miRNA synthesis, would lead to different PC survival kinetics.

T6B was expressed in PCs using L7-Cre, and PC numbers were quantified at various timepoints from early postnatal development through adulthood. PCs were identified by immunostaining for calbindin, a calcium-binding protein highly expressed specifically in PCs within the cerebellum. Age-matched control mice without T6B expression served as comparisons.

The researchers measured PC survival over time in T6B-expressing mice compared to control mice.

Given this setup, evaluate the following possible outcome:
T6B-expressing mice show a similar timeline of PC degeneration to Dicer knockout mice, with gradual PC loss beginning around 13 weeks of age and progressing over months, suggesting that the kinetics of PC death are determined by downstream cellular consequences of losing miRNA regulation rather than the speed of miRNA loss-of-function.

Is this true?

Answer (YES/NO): NO